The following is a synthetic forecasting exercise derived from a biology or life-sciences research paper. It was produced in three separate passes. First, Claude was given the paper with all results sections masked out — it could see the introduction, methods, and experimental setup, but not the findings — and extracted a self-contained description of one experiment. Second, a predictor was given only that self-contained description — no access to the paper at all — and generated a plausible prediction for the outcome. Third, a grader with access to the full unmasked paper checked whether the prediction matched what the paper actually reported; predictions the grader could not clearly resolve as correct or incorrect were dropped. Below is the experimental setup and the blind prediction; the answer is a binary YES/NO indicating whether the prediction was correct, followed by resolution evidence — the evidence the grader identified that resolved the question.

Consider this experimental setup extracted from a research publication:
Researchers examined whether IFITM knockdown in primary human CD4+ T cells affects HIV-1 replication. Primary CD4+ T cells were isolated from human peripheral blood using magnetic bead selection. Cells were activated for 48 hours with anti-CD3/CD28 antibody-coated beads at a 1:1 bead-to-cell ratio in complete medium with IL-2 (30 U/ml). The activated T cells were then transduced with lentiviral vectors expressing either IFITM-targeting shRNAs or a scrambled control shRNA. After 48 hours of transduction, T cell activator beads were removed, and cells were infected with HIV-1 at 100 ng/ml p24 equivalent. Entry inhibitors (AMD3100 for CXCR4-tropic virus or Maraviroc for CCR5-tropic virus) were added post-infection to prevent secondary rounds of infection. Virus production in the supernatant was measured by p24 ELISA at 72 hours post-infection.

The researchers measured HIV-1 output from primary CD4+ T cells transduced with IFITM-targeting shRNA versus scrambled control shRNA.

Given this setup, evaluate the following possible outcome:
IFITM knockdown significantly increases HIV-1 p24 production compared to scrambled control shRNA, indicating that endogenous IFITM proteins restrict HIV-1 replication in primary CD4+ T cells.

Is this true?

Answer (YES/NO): YES